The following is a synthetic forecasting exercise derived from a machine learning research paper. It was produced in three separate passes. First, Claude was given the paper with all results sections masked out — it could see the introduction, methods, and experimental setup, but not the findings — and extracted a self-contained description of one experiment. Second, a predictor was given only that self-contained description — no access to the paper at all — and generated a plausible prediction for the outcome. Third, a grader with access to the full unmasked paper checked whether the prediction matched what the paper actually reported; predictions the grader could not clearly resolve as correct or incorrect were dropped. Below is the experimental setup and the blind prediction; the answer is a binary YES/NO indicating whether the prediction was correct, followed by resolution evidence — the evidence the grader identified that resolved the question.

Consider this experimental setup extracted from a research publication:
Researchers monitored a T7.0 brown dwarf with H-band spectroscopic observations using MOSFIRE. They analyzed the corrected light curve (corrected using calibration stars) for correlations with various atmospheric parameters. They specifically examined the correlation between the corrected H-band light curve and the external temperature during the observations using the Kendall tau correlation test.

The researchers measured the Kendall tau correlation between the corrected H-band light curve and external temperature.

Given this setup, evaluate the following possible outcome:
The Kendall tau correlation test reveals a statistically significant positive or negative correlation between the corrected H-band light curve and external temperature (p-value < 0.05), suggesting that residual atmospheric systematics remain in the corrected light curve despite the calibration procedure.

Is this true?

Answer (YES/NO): NO